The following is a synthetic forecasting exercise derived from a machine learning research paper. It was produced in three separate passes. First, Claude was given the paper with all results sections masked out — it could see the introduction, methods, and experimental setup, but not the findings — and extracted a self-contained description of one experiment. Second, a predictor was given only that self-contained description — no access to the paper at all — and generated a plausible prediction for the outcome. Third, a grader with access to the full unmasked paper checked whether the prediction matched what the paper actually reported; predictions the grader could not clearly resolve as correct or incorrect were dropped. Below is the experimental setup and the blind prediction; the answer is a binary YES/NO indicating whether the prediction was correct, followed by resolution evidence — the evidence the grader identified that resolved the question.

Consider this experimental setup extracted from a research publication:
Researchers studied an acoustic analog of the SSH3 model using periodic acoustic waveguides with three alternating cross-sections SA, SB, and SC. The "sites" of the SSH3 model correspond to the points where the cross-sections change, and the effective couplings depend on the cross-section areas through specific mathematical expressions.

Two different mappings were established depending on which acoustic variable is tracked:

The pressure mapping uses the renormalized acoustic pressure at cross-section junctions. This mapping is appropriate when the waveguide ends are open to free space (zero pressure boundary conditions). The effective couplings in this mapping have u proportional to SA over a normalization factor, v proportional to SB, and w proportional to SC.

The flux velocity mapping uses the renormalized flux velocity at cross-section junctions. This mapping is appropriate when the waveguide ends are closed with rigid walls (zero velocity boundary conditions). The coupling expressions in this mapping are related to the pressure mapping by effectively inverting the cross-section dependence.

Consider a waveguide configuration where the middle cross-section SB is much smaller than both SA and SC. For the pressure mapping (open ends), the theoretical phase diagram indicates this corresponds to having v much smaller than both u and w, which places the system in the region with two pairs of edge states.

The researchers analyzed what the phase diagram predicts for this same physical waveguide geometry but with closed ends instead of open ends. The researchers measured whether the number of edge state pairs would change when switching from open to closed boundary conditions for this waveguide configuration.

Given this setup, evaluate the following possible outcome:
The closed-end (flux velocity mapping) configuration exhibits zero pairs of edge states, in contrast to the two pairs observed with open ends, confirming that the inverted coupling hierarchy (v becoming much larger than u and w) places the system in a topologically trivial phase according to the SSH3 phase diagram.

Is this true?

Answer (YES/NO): YES